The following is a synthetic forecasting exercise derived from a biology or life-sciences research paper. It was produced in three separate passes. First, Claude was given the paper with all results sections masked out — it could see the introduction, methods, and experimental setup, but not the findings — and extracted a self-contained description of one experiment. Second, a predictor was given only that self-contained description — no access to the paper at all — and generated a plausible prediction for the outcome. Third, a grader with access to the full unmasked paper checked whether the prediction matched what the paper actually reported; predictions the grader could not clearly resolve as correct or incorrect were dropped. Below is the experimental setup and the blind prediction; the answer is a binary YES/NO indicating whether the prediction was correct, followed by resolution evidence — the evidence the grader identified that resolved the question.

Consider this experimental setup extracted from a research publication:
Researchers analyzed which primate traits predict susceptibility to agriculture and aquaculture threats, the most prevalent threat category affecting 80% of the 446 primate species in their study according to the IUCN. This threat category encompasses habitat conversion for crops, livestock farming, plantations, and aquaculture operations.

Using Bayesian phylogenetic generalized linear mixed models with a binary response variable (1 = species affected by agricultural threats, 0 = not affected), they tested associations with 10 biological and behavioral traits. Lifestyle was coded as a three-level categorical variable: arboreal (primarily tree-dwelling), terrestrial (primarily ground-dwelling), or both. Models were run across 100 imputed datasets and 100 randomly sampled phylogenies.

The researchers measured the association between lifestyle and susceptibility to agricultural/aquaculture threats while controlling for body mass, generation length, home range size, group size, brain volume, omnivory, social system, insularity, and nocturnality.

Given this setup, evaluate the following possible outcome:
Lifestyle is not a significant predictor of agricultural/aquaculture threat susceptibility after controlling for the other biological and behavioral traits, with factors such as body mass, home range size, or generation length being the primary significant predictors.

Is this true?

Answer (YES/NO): NO